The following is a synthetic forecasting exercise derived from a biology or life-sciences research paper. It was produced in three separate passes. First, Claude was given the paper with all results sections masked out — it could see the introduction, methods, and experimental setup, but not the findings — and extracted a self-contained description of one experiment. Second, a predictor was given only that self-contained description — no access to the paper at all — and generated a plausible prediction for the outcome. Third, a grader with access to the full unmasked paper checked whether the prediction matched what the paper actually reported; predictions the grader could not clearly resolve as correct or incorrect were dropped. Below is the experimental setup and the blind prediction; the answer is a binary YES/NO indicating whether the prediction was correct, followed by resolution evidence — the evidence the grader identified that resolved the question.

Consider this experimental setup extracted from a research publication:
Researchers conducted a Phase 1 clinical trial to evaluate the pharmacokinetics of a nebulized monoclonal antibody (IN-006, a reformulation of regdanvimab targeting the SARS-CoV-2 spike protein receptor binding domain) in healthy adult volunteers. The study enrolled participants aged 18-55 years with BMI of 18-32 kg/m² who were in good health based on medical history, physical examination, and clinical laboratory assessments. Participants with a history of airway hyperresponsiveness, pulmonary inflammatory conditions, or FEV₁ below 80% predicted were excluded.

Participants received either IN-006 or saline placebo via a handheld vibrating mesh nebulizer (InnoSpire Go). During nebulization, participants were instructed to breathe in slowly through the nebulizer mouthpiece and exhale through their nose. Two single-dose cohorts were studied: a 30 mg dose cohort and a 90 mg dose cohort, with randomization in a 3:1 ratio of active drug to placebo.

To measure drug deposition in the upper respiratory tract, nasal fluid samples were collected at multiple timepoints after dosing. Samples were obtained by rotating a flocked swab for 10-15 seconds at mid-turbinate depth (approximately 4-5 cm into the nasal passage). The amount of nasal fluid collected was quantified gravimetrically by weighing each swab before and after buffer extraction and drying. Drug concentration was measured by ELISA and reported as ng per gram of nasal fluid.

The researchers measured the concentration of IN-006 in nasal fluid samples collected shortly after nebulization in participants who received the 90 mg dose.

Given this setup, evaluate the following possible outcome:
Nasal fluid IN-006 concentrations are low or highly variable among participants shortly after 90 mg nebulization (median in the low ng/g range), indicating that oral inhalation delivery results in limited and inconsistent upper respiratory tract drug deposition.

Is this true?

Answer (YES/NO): NO